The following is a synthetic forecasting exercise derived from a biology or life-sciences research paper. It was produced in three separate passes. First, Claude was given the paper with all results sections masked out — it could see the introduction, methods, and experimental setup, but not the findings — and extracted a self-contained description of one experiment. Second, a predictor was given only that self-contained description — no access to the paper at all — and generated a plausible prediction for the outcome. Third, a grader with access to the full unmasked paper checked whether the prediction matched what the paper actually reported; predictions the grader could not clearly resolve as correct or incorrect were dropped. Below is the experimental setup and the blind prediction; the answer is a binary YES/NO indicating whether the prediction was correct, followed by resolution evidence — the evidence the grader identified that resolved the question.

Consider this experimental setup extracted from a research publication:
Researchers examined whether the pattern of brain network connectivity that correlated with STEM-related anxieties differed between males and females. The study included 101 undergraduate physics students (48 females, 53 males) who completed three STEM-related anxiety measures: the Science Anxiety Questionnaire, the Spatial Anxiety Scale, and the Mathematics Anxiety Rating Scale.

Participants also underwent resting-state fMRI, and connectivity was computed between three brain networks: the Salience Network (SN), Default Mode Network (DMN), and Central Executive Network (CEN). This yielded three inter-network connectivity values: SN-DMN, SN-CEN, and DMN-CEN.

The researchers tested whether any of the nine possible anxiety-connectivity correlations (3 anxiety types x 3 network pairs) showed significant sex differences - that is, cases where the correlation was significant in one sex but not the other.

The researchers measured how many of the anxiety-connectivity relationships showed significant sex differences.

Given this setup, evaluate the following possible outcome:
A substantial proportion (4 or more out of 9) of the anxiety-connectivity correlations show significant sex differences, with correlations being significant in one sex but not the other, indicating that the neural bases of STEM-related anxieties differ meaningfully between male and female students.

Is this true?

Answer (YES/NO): NO